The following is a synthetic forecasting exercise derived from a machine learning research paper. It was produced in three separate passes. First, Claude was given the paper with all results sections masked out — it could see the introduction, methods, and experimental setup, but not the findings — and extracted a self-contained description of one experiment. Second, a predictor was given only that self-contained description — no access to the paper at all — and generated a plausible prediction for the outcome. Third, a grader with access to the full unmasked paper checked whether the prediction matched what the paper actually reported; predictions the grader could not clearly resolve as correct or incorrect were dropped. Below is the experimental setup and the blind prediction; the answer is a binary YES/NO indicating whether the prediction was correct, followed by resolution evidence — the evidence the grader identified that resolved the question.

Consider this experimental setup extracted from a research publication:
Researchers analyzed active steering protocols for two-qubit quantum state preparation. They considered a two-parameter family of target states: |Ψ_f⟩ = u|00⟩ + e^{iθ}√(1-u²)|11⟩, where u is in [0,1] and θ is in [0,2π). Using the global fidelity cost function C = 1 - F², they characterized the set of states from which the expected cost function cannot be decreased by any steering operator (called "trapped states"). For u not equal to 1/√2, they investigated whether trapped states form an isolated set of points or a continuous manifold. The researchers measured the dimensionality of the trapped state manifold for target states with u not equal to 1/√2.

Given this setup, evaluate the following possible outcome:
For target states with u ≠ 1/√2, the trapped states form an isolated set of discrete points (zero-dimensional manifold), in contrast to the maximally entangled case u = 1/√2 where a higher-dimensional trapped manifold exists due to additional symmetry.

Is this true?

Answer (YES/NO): NO